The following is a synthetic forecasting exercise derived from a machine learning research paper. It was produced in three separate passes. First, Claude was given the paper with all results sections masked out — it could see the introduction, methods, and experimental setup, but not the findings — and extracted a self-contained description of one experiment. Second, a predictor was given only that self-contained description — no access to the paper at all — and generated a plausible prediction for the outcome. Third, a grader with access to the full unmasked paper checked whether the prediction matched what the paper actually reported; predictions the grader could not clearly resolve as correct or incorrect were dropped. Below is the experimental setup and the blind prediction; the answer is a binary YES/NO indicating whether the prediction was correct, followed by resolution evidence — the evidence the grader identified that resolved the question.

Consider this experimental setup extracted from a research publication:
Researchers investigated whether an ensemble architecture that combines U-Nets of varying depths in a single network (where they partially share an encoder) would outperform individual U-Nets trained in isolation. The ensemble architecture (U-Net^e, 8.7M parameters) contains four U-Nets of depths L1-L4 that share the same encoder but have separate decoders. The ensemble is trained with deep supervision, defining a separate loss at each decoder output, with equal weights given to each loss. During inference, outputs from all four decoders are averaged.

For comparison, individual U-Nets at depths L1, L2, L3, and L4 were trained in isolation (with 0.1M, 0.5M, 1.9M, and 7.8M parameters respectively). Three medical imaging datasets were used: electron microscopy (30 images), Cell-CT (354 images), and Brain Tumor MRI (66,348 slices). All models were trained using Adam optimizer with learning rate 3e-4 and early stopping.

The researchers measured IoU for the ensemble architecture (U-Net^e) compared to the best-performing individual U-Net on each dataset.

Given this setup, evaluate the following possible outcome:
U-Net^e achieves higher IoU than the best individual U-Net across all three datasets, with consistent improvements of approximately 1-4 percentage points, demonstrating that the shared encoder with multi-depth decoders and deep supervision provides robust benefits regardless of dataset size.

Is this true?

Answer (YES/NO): NO